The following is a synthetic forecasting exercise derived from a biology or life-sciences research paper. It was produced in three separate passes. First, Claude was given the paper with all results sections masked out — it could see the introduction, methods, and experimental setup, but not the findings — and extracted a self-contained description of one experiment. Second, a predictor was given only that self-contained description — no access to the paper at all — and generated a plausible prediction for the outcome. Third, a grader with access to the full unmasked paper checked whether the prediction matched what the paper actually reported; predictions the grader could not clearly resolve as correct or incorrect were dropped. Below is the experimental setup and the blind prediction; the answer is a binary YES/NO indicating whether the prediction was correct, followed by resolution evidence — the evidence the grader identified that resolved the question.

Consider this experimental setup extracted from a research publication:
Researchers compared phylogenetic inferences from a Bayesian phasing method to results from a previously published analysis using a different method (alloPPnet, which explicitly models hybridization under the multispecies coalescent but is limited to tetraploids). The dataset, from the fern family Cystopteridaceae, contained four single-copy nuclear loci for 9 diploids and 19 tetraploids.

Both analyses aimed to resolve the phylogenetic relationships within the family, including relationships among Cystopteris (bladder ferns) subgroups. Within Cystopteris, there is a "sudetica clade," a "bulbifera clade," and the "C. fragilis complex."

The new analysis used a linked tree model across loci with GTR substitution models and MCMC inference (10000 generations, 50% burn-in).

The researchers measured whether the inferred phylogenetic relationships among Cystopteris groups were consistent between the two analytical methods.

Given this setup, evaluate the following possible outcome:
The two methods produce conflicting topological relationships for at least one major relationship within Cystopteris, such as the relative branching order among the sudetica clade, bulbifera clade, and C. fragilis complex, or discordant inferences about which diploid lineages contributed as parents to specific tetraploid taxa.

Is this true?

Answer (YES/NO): YES